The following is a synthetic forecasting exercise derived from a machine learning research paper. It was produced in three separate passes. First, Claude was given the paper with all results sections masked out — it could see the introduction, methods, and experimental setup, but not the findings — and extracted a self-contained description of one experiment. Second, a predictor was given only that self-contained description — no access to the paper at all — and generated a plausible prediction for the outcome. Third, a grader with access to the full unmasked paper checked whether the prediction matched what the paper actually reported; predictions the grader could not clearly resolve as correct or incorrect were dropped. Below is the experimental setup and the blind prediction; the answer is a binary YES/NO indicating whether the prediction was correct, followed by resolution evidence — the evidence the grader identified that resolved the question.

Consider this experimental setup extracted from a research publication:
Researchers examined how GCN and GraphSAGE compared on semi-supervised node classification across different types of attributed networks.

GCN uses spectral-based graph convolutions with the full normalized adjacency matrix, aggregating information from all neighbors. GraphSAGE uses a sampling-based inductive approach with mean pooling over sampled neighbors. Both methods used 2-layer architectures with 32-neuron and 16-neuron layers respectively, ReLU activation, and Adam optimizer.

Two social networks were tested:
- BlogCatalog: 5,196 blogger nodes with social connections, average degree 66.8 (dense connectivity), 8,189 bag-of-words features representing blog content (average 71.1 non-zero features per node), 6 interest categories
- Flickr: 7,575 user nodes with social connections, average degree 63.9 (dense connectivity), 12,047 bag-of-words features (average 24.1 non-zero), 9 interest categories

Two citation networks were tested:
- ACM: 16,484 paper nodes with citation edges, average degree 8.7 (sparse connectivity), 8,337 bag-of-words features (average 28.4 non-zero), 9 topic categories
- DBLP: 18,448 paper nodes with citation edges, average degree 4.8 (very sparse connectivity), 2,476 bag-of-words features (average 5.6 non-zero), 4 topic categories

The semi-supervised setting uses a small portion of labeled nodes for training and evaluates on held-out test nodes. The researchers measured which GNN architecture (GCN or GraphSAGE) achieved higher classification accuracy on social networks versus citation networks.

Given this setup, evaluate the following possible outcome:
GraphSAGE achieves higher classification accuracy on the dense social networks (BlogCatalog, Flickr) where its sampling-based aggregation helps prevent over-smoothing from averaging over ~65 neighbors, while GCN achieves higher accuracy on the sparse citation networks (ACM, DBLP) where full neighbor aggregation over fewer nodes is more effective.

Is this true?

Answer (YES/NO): YES